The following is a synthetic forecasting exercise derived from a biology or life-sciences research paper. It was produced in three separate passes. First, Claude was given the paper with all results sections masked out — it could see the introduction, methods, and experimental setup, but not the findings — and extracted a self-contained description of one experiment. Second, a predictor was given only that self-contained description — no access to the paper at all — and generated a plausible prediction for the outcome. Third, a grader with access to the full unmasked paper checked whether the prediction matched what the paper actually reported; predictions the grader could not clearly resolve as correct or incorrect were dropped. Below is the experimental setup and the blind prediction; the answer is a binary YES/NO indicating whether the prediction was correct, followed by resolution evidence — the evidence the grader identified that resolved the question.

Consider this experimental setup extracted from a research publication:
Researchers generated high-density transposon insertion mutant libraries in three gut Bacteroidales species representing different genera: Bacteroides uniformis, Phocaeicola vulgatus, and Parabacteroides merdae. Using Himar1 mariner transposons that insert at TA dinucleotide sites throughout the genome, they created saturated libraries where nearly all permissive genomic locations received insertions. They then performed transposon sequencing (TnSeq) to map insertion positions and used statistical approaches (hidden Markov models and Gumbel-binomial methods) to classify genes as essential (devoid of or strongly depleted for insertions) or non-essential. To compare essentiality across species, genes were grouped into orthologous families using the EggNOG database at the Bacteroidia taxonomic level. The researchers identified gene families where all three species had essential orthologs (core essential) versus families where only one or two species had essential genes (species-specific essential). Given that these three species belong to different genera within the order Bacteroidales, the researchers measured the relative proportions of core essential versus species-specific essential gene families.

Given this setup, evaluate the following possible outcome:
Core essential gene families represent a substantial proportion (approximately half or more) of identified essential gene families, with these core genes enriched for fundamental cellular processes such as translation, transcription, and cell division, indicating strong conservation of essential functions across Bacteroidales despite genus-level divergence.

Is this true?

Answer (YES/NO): YES